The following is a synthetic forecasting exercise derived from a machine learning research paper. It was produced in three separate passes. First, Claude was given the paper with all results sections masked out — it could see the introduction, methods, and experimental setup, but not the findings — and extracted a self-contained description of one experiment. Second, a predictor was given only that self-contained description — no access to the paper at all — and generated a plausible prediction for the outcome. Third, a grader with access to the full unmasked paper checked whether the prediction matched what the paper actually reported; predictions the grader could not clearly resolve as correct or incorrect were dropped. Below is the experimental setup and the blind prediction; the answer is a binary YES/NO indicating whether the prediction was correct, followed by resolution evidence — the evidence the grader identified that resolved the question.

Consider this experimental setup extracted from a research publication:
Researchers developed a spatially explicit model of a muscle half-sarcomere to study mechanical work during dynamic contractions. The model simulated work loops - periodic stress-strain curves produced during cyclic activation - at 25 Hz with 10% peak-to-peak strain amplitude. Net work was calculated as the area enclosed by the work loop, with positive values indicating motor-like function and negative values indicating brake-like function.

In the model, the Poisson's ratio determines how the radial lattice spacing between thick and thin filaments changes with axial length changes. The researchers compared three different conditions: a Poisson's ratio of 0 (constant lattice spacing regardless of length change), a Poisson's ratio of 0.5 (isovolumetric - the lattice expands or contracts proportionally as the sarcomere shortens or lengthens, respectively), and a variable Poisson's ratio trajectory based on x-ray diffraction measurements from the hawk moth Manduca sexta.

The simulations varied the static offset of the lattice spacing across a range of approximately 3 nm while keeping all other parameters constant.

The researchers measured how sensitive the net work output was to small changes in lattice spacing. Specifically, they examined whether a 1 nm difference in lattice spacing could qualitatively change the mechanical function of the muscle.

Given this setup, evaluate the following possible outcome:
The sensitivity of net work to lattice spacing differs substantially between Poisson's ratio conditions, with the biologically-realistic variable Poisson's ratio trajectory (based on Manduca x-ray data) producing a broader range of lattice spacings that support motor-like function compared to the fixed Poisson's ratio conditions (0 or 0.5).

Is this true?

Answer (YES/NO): NO